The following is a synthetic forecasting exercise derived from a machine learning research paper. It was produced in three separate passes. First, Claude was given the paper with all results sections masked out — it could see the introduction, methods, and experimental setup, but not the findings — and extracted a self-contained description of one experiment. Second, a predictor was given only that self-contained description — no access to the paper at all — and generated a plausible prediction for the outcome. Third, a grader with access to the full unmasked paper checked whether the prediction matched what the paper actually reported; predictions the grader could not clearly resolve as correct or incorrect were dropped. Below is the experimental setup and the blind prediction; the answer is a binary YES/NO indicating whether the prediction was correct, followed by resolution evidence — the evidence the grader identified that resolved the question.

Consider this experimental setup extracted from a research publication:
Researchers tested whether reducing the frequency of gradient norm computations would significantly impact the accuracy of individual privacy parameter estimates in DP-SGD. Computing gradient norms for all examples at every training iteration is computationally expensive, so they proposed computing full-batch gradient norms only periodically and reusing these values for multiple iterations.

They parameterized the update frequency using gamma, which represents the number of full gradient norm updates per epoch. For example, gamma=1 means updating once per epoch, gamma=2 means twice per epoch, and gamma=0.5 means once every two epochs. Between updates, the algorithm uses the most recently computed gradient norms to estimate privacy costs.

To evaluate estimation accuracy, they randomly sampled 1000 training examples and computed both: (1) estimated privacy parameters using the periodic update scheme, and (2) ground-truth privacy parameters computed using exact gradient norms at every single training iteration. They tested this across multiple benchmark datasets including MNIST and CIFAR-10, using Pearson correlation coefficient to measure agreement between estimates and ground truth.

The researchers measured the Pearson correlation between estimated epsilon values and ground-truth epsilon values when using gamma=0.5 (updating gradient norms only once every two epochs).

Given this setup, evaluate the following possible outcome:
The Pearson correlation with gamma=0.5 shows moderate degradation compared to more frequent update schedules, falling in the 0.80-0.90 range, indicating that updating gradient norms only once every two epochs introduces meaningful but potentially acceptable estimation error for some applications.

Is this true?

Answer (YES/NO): NO